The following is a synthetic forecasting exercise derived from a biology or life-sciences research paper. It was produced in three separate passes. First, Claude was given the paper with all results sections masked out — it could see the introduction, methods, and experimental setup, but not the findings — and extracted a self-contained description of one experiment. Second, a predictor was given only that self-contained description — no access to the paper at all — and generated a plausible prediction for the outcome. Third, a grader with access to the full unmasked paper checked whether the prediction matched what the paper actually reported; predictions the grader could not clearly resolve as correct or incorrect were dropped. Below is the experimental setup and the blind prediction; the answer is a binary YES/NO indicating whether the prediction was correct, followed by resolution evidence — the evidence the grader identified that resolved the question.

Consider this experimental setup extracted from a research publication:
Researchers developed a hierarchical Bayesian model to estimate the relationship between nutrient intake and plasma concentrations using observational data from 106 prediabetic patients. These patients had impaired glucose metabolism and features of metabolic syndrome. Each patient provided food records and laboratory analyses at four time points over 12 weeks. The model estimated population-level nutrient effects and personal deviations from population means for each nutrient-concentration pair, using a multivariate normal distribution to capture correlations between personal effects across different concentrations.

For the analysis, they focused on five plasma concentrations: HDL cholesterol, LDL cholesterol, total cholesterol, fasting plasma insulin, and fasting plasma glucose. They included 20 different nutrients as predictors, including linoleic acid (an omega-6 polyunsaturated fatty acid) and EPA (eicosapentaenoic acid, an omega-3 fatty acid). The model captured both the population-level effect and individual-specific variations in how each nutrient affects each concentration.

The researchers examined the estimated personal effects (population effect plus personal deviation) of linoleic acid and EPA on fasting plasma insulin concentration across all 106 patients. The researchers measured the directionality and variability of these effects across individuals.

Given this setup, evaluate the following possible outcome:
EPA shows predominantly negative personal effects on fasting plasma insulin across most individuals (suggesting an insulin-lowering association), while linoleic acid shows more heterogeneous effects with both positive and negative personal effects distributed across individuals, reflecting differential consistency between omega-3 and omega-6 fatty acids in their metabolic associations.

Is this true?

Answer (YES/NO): NO